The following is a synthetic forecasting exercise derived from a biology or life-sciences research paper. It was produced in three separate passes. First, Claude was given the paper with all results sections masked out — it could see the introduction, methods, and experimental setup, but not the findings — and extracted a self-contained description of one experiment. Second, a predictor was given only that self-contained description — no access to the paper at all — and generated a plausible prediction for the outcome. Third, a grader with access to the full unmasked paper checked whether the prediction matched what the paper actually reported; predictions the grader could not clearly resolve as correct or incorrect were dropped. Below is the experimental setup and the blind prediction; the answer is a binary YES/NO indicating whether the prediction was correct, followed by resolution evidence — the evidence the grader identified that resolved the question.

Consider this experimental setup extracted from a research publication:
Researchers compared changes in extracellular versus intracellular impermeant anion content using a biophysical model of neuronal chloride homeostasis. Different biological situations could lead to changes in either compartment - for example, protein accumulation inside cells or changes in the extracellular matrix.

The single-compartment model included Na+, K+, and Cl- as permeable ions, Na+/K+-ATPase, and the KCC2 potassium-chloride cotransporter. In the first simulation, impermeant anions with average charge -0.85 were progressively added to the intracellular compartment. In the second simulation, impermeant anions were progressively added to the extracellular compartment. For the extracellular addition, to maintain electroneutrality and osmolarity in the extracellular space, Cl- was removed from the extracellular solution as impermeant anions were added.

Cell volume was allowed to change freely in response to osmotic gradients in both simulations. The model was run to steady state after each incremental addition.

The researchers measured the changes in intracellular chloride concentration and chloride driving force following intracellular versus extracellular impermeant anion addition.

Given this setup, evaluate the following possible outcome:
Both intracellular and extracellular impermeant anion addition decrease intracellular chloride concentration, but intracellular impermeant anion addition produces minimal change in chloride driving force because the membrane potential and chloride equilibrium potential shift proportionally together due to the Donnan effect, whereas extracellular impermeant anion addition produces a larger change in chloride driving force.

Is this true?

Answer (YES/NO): NO